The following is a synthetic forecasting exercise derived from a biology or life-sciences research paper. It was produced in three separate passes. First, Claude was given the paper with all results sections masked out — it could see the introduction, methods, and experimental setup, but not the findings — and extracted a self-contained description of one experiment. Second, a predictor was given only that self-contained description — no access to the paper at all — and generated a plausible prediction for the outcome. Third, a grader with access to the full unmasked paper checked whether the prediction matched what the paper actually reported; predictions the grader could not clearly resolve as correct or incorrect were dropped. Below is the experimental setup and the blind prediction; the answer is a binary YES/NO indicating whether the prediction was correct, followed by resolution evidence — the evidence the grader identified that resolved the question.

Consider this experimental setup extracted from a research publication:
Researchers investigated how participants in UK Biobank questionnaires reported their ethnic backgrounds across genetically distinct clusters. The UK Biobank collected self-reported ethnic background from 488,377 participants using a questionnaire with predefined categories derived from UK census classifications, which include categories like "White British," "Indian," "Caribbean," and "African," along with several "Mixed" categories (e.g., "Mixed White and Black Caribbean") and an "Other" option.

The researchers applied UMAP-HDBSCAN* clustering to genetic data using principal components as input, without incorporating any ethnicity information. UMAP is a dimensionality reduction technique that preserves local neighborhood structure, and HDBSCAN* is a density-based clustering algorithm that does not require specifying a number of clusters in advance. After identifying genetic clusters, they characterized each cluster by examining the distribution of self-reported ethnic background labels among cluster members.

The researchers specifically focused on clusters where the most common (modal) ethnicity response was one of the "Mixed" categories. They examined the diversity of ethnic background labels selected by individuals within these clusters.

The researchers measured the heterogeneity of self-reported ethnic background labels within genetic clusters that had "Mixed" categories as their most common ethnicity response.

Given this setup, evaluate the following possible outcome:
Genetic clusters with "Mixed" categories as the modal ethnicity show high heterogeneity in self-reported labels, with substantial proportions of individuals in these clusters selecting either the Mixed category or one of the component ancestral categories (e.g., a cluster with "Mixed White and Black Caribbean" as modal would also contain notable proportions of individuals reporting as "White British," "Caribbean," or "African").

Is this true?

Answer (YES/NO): YES